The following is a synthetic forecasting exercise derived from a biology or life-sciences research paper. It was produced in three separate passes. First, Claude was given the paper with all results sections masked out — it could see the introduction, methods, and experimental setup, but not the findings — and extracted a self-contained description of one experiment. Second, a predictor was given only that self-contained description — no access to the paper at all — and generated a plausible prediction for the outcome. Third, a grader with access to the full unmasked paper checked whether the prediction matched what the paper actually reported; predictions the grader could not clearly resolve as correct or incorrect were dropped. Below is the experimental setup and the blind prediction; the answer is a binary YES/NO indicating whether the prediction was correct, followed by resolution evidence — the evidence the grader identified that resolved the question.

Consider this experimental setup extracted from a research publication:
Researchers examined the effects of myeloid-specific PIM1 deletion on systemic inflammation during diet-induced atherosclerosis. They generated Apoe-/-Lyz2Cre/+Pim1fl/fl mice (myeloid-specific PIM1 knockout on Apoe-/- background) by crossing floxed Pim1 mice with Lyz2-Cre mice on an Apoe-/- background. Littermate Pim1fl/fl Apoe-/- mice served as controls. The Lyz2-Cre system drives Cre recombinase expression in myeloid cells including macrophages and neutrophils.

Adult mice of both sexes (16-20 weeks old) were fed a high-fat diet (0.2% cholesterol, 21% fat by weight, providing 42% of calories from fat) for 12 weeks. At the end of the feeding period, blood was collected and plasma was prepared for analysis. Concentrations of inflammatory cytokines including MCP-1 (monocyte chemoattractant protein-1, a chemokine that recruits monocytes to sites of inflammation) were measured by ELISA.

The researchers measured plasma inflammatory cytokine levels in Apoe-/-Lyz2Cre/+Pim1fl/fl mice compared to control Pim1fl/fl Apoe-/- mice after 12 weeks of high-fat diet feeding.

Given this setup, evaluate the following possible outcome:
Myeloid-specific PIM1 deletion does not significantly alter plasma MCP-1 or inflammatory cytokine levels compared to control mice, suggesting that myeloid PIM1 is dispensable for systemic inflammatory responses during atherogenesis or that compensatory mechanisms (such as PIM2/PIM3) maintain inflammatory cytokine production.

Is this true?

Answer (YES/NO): NO